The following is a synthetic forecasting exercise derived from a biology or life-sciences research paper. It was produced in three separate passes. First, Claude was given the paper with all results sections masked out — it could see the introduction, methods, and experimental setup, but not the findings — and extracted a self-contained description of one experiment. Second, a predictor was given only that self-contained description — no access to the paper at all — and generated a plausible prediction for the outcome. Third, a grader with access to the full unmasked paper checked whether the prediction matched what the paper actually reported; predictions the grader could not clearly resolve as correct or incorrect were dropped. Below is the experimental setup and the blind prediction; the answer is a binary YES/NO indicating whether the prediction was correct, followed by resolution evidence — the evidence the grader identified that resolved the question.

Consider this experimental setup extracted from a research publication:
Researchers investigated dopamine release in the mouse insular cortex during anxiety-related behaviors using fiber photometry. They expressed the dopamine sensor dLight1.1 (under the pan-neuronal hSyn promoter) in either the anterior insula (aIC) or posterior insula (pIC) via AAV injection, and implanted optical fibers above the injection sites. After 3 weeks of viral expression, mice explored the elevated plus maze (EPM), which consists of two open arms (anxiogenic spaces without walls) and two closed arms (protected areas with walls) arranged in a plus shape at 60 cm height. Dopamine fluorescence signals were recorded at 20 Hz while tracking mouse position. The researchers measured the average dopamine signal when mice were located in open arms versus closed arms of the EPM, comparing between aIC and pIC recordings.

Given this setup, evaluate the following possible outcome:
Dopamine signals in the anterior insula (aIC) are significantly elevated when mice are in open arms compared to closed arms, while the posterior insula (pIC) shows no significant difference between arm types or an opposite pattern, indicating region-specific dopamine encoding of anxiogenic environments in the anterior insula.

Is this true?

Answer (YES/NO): YES